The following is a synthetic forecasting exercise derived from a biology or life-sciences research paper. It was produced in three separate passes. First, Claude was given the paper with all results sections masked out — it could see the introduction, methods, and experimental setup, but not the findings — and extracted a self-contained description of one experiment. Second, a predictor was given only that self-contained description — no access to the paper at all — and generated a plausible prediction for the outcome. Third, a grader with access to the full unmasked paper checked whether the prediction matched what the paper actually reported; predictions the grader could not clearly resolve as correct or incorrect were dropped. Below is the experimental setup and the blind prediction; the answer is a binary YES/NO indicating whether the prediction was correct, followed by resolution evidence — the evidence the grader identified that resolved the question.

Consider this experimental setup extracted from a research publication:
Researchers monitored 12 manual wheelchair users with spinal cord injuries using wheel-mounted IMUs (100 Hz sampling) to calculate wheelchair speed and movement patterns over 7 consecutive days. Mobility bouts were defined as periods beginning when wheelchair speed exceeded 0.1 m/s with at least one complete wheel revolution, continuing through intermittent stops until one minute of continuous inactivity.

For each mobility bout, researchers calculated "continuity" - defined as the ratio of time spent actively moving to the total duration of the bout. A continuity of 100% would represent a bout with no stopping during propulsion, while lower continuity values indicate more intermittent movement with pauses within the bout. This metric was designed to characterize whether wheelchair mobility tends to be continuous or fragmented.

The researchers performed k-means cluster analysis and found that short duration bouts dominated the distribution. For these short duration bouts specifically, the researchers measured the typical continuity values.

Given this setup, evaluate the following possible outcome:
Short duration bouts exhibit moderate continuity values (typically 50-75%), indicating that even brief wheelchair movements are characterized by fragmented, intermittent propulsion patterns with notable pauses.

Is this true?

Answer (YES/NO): NO